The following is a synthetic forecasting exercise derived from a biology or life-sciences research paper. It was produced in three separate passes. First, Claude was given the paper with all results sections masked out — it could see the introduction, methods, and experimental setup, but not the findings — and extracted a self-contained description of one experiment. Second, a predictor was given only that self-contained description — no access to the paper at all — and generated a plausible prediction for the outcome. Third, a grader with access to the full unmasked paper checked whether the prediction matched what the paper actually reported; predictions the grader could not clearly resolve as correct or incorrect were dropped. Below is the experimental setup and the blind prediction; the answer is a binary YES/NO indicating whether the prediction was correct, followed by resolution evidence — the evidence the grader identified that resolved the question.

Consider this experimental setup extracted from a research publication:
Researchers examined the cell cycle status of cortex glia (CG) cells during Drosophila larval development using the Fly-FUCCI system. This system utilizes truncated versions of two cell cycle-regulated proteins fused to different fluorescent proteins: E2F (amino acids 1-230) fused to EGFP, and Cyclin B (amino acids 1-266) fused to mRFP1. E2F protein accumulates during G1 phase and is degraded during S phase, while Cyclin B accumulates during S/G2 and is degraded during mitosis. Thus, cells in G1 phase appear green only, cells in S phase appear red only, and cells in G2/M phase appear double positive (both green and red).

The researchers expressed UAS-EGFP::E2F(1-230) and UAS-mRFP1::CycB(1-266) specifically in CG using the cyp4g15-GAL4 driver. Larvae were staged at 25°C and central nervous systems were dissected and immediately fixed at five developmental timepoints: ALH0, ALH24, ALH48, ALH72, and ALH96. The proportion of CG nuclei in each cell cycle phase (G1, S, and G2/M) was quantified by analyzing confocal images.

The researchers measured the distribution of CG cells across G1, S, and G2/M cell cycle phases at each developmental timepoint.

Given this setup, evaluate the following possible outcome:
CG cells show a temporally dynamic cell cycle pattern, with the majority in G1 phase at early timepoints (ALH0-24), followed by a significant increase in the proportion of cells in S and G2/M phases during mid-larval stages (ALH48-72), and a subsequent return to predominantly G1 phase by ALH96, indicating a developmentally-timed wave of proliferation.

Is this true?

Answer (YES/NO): YES